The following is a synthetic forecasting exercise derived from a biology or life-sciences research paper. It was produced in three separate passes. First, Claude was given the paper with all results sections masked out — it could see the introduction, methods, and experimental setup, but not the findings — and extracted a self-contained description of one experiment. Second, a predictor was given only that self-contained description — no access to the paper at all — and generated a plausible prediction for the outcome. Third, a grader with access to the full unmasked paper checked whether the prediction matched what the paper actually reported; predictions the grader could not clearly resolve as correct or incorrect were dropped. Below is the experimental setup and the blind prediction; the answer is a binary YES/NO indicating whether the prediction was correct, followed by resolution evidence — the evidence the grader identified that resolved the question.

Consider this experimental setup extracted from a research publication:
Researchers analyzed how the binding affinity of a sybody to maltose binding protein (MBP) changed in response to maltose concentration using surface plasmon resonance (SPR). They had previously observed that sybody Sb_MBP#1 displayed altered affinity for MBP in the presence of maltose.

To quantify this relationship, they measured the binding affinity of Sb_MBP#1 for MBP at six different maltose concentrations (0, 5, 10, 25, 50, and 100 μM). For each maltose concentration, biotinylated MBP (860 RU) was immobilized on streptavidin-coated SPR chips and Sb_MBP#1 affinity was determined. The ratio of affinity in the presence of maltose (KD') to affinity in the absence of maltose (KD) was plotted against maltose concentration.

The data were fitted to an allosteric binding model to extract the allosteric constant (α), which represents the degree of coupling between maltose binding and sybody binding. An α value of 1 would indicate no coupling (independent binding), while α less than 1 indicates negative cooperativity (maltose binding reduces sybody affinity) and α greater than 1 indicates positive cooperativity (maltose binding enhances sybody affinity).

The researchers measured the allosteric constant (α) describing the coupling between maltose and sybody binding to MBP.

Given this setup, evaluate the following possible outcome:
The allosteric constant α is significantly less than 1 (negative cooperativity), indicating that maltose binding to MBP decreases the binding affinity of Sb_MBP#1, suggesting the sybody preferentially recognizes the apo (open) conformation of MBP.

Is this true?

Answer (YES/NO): YES